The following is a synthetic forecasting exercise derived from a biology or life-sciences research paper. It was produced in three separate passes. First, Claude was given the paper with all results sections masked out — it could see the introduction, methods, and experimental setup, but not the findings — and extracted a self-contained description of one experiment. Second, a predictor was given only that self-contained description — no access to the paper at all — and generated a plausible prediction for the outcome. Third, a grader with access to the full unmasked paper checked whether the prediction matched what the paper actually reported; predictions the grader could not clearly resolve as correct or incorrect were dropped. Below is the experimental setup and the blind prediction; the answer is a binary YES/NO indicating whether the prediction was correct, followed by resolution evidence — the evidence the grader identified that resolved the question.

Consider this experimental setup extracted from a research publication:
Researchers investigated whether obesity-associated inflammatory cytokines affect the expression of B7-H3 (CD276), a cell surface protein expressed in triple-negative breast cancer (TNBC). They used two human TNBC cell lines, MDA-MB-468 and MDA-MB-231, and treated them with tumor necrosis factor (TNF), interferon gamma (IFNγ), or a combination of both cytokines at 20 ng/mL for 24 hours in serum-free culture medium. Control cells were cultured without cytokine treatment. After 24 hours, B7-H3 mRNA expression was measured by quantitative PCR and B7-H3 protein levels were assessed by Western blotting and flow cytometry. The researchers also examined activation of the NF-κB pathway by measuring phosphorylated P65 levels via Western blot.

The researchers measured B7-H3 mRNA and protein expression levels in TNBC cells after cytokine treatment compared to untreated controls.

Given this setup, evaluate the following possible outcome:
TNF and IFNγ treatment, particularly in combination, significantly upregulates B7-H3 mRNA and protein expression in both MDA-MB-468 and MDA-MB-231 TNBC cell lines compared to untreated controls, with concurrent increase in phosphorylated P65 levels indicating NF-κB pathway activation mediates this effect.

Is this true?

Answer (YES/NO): NO